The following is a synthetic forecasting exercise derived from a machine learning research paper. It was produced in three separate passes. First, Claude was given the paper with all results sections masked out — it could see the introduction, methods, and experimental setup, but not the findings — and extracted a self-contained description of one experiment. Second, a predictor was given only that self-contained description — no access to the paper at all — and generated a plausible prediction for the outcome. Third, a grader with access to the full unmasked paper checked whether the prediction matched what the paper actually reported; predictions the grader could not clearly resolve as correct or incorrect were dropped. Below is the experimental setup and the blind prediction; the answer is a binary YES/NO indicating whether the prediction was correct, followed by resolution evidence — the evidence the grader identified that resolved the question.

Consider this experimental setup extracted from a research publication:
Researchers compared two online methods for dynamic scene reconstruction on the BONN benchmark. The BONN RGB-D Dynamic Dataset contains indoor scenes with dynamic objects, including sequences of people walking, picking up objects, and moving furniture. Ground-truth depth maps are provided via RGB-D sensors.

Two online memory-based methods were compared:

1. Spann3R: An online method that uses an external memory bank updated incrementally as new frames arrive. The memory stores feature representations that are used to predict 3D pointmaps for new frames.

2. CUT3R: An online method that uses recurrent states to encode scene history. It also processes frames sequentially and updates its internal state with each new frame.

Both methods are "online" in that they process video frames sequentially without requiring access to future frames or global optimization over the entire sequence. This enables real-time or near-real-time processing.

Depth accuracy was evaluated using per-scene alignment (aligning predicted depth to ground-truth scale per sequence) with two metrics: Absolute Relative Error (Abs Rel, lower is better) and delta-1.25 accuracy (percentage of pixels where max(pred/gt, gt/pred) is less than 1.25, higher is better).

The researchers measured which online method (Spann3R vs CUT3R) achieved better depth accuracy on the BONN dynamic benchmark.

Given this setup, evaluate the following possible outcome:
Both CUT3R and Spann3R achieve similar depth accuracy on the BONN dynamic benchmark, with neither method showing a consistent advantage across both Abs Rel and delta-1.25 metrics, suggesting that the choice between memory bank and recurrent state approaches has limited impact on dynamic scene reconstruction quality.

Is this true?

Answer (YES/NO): NO